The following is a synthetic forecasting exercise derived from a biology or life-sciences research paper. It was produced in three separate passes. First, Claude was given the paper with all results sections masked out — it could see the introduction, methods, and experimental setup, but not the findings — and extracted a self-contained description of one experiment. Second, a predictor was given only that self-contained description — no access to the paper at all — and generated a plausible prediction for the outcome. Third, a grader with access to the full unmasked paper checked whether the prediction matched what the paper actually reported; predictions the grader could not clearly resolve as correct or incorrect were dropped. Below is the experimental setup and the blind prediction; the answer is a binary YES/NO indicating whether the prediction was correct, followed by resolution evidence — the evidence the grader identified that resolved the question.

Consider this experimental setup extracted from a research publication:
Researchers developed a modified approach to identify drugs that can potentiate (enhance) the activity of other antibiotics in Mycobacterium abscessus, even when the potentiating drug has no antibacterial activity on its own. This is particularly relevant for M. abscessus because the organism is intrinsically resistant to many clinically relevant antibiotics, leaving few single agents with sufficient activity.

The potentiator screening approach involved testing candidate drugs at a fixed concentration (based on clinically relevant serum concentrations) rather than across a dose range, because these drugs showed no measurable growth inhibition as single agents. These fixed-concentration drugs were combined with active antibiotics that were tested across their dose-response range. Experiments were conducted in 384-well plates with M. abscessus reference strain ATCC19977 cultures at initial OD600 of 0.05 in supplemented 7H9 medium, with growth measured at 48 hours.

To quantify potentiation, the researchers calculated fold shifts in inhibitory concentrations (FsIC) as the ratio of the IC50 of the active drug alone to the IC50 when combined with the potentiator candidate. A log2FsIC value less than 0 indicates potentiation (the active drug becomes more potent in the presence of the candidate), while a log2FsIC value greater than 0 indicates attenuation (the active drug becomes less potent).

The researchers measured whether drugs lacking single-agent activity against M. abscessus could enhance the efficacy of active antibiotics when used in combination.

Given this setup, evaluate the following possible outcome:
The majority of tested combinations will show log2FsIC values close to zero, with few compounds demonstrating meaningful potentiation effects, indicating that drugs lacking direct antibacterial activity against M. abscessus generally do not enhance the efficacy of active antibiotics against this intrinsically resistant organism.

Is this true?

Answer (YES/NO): NO